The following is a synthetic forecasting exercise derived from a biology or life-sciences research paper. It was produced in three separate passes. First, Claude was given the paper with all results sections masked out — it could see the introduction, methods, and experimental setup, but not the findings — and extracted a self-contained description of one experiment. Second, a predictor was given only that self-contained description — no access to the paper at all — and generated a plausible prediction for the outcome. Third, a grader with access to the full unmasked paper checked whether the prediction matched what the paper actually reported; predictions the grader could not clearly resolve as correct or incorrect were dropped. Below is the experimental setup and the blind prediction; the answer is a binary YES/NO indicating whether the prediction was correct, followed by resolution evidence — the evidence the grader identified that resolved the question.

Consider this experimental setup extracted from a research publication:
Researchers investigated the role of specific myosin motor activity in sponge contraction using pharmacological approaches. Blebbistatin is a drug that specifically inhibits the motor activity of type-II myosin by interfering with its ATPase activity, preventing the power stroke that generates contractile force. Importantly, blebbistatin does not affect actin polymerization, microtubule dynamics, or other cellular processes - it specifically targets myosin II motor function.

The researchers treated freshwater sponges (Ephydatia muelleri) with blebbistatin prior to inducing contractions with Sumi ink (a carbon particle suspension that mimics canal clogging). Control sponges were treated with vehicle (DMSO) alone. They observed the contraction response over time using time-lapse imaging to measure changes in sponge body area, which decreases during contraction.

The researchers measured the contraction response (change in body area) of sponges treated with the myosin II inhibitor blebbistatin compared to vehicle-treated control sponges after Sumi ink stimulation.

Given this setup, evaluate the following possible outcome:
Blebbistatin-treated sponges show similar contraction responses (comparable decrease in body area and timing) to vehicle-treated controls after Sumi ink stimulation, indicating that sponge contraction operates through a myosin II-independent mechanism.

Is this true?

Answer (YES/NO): NO